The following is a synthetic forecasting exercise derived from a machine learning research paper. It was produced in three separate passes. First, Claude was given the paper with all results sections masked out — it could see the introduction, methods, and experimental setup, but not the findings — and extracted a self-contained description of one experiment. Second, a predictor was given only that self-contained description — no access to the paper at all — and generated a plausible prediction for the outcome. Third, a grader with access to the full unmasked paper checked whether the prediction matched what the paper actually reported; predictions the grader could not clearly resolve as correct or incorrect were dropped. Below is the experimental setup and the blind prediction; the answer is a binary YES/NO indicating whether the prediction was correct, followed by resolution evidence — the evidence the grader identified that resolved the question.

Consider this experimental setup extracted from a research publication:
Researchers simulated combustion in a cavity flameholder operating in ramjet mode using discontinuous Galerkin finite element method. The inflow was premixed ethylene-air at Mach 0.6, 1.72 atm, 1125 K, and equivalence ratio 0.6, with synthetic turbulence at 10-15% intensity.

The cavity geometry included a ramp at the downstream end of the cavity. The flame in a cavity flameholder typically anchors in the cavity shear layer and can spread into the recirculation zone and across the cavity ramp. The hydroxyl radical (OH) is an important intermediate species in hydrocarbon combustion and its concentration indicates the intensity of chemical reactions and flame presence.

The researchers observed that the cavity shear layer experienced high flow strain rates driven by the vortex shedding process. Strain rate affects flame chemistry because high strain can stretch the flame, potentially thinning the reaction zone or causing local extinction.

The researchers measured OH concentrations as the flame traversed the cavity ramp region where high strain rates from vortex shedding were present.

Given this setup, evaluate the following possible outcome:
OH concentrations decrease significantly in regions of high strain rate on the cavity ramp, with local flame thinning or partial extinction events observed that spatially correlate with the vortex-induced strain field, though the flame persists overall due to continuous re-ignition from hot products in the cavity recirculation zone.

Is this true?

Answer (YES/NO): NO